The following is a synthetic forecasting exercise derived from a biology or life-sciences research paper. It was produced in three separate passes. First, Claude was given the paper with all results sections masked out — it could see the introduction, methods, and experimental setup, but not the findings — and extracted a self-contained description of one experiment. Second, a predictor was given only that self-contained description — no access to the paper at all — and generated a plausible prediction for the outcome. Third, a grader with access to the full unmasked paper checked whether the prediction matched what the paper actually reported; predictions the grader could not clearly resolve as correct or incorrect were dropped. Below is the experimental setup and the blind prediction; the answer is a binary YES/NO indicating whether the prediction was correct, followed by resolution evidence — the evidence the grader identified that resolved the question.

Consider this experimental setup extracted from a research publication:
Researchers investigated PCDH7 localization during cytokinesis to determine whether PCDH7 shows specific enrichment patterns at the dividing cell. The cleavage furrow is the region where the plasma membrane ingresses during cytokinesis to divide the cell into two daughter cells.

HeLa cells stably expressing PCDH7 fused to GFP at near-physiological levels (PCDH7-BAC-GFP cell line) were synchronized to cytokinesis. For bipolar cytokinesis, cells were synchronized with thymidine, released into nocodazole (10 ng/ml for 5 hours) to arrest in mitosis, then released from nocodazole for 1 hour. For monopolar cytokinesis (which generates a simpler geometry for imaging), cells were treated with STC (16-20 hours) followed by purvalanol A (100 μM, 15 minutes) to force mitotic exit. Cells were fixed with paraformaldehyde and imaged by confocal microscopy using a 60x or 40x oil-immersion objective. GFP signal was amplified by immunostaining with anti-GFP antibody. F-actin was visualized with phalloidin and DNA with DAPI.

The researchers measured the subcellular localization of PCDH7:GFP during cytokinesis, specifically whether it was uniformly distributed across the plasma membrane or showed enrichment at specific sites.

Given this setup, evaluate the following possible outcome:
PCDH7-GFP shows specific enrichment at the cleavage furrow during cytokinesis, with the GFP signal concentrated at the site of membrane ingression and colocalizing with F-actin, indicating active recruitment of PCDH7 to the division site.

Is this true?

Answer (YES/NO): YES